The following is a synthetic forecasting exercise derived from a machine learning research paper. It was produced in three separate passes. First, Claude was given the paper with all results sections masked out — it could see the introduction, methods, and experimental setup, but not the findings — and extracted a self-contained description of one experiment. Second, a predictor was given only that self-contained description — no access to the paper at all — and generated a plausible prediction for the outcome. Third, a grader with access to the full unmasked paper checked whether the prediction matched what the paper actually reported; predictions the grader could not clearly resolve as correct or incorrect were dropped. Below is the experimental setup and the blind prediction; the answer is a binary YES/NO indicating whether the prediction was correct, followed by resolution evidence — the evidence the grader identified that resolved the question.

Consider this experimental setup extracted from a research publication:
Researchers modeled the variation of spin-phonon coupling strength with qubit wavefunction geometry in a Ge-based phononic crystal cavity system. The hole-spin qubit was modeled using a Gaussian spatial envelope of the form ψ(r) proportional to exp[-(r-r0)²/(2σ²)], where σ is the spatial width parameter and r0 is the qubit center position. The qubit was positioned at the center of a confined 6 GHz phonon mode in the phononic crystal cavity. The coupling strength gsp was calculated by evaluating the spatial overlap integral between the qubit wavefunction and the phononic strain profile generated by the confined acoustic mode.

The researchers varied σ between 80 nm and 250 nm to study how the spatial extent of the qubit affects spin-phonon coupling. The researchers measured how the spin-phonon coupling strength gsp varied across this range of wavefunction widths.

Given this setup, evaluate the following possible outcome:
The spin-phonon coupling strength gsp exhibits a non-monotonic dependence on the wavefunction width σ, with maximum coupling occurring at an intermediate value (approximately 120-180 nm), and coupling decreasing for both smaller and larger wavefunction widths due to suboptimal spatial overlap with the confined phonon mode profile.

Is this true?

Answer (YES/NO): YES